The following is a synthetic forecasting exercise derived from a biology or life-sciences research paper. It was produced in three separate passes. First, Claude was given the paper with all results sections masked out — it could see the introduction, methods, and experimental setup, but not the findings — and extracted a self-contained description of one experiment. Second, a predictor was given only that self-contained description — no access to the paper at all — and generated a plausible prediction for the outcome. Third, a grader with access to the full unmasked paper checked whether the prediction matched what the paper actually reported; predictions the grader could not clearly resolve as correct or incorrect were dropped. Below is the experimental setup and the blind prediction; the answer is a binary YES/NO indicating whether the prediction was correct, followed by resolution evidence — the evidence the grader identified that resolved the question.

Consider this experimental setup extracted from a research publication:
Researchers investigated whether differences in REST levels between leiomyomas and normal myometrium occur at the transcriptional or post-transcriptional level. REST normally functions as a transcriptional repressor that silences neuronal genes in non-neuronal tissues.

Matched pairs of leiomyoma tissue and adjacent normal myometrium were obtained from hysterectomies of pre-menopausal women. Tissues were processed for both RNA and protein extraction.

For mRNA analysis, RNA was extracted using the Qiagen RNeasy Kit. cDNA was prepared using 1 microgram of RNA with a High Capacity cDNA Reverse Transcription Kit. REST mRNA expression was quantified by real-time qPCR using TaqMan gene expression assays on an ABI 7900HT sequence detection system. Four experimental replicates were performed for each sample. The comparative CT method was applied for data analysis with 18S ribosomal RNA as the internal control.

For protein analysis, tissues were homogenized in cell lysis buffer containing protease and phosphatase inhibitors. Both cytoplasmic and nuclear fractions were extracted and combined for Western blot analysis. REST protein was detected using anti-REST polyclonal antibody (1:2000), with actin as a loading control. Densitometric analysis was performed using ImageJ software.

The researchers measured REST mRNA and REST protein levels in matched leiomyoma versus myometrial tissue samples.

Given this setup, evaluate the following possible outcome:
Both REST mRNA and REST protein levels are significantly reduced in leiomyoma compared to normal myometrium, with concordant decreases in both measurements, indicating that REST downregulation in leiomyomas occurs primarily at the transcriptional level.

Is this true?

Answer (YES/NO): NO